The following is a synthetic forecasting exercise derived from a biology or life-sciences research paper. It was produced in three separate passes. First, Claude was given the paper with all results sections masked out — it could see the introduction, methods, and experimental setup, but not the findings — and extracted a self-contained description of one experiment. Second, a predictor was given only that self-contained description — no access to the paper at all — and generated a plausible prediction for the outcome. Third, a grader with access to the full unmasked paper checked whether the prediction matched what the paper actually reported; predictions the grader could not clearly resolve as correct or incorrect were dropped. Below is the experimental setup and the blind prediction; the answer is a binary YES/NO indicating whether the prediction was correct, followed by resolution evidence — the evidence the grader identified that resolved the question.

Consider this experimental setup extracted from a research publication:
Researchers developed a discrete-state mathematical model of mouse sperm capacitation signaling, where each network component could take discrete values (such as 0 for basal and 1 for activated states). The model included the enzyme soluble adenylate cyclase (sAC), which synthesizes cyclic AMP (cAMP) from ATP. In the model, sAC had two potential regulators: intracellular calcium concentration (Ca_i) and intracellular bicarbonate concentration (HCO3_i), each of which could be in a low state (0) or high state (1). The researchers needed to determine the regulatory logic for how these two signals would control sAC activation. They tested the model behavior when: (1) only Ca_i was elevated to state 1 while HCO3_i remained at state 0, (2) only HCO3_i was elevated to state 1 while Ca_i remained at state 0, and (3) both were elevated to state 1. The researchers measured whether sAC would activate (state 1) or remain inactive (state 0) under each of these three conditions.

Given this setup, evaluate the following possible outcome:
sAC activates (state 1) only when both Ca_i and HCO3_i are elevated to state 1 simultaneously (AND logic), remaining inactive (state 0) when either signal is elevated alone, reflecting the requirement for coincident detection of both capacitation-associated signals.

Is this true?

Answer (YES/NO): NO